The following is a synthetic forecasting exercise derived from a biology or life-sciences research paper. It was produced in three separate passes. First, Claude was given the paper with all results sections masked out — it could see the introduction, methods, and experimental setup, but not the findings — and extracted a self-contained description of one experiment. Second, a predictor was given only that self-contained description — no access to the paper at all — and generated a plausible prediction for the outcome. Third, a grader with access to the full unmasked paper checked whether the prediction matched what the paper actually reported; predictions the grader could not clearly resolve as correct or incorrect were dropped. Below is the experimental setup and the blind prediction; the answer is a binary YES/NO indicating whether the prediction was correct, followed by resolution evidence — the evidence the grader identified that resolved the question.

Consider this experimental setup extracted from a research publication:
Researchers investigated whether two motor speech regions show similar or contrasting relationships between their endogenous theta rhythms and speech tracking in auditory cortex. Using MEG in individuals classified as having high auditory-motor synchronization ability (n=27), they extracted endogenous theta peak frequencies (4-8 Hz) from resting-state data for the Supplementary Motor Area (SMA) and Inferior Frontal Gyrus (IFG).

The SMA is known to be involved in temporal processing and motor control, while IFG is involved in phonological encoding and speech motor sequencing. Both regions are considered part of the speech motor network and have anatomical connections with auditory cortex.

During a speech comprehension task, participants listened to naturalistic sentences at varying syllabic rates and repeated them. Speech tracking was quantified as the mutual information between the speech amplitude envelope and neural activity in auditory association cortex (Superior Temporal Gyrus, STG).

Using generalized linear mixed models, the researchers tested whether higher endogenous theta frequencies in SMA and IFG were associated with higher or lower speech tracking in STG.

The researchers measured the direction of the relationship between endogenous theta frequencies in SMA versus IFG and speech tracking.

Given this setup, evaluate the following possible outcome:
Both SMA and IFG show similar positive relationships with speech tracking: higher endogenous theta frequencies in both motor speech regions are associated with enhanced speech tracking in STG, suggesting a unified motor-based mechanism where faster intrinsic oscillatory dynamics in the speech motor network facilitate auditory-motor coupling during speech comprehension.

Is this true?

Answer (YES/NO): NO